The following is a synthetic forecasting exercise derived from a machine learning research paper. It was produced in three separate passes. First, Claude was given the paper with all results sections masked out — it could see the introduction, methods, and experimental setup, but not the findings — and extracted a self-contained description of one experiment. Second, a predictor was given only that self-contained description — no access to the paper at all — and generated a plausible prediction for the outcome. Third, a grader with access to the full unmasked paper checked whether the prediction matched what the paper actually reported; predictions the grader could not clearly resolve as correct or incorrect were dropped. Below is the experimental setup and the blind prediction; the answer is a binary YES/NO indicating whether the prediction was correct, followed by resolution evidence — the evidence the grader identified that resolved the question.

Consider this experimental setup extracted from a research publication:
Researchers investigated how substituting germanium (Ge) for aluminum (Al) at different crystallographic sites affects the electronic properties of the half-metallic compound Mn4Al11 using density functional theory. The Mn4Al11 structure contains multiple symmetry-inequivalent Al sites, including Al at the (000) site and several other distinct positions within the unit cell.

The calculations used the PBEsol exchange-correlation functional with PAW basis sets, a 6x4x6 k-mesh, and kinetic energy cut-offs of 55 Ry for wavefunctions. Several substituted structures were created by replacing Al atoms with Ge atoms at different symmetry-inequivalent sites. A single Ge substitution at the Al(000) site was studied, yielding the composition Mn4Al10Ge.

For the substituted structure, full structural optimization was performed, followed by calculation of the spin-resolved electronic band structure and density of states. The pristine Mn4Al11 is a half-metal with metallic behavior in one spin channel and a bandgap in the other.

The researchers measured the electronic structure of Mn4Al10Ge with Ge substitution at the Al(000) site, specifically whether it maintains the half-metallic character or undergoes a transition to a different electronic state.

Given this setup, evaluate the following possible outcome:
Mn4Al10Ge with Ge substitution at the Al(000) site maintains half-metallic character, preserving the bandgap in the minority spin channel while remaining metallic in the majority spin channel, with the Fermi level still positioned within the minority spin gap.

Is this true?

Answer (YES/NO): NO